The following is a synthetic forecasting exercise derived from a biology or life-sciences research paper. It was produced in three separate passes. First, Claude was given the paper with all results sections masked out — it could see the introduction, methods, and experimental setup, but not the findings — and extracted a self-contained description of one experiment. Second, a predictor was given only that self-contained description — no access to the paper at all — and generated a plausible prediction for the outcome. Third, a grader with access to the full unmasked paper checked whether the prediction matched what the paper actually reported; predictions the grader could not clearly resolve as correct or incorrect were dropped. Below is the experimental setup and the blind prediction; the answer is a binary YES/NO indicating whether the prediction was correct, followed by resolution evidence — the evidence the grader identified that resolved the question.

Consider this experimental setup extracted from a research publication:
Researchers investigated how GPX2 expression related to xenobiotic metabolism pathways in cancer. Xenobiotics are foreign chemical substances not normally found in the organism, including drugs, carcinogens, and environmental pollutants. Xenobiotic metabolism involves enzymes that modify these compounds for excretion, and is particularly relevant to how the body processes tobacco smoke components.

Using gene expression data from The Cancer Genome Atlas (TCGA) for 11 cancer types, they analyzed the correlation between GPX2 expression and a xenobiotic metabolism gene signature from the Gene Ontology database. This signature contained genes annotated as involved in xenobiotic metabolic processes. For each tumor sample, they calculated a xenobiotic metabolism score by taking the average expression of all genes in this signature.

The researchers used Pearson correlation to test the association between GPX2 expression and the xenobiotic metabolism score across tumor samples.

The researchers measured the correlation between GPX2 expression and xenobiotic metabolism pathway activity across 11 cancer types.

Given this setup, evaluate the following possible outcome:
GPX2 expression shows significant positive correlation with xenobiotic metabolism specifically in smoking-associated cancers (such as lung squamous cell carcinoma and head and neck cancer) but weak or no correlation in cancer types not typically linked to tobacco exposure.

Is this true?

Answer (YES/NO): NO